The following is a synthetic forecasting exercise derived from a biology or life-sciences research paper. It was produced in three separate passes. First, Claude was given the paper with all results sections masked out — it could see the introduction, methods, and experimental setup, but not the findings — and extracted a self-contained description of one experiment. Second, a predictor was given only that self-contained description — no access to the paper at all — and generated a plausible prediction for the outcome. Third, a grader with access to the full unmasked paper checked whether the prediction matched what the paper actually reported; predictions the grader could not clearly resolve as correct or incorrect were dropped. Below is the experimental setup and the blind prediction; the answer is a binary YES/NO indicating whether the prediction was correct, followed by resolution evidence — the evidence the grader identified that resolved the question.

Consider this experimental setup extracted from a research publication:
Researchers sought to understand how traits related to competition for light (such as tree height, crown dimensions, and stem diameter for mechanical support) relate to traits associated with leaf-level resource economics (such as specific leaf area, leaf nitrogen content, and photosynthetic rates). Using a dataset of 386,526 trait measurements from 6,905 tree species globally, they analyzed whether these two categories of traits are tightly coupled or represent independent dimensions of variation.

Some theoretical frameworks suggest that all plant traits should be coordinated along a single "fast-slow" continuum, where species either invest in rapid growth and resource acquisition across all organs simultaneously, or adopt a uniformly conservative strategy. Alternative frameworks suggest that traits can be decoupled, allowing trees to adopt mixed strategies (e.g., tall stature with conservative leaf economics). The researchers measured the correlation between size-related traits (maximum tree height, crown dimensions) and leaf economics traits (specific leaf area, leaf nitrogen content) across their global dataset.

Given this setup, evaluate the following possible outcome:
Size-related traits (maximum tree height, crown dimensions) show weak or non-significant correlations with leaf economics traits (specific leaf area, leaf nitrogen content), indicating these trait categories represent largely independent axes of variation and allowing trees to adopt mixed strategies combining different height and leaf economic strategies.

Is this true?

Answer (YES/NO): YES